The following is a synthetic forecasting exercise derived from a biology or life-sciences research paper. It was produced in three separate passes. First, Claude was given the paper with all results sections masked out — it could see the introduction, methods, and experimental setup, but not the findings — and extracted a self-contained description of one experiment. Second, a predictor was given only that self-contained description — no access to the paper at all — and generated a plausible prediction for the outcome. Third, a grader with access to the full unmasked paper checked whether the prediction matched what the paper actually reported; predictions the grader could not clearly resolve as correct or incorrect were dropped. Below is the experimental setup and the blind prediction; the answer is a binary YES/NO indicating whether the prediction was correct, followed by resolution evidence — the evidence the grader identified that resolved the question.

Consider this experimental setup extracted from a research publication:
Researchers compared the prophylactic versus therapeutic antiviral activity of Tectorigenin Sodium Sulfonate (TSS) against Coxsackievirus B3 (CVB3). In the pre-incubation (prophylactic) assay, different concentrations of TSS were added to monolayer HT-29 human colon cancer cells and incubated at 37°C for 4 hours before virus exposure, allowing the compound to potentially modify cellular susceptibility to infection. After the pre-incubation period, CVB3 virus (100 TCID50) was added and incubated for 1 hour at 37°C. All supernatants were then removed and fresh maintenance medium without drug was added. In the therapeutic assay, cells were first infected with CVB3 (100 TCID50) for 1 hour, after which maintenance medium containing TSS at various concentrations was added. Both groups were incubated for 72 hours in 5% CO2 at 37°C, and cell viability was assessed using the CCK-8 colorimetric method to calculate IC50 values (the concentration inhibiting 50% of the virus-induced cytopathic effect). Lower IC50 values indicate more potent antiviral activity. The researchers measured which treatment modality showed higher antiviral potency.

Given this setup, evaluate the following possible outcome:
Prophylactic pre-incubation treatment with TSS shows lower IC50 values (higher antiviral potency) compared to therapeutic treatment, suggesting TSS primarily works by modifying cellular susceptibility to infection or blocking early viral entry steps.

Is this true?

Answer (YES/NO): NO